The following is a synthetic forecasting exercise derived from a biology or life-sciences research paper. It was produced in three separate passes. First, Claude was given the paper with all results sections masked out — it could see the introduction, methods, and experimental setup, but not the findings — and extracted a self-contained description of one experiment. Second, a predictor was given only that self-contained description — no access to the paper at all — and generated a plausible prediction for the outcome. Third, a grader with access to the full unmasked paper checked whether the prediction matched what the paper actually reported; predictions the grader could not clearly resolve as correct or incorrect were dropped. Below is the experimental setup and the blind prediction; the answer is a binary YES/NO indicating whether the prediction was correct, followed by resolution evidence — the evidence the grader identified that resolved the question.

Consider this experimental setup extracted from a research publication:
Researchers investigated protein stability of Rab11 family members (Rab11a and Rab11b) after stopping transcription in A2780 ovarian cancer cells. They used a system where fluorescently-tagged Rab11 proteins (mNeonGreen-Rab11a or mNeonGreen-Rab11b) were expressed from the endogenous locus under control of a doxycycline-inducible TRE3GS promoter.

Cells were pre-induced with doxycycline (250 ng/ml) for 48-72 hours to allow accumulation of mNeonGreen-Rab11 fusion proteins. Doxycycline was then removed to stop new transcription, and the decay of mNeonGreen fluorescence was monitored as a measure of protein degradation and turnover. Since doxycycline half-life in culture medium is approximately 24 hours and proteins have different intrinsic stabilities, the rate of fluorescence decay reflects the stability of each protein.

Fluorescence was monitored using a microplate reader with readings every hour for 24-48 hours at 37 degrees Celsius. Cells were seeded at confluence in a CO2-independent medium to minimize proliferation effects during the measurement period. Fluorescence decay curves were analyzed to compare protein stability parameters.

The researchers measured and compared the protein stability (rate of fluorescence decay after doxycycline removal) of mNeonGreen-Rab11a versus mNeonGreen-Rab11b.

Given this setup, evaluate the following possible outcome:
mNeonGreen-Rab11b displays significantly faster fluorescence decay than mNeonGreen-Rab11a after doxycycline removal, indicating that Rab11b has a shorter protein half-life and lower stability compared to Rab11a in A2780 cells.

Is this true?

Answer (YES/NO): NO